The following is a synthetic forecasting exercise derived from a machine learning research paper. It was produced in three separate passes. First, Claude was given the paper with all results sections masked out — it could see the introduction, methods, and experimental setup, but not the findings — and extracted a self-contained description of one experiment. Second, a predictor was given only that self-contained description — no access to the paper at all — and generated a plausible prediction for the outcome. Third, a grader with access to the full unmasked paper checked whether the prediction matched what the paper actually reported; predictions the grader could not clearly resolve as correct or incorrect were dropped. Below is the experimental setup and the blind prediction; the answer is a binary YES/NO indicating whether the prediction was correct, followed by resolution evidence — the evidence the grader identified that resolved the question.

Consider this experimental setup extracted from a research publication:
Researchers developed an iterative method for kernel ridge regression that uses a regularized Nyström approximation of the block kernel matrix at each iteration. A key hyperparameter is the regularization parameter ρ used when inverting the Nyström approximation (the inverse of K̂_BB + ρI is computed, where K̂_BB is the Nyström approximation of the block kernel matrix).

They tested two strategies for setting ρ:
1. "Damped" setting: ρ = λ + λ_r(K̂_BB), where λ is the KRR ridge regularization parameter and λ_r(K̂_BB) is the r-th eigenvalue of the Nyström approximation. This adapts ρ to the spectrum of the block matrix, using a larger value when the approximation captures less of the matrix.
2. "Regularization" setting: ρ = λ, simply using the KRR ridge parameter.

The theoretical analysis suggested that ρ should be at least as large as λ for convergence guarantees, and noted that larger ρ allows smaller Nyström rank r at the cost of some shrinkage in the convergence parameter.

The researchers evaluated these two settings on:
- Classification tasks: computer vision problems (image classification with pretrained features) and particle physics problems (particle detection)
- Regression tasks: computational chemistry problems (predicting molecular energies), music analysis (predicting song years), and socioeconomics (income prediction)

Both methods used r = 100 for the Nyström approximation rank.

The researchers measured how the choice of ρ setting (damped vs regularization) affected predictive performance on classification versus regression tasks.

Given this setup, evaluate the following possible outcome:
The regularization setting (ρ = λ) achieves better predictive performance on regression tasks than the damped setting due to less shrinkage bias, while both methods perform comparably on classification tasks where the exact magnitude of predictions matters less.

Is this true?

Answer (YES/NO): NO